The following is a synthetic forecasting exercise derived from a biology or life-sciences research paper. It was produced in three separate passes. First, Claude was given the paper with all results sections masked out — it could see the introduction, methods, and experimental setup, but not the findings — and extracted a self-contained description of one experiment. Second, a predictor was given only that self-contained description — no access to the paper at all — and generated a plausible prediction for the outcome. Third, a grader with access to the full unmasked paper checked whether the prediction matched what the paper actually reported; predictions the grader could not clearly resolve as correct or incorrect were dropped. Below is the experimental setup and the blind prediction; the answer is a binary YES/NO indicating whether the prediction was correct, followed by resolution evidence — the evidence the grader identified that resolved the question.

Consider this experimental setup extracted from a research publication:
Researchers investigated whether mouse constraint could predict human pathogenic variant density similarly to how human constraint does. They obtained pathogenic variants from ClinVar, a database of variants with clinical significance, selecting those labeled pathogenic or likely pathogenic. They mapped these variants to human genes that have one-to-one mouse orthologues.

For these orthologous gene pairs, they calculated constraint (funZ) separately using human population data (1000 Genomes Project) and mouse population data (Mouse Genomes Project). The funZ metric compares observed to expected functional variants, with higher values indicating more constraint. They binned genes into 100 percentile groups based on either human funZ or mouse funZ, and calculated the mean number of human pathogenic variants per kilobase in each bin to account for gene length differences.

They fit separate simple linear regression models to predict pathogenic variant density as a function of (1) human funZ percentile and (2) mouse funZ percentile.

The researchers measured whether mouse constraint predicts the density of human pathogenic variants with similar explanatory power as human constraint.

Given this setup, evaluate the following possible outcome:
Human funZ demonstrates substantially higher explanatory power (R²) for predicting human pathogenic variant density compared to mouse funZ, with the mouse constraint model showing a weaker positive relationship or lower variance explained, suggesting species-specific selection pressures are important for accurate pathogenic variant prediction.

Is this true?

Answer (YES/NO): NO